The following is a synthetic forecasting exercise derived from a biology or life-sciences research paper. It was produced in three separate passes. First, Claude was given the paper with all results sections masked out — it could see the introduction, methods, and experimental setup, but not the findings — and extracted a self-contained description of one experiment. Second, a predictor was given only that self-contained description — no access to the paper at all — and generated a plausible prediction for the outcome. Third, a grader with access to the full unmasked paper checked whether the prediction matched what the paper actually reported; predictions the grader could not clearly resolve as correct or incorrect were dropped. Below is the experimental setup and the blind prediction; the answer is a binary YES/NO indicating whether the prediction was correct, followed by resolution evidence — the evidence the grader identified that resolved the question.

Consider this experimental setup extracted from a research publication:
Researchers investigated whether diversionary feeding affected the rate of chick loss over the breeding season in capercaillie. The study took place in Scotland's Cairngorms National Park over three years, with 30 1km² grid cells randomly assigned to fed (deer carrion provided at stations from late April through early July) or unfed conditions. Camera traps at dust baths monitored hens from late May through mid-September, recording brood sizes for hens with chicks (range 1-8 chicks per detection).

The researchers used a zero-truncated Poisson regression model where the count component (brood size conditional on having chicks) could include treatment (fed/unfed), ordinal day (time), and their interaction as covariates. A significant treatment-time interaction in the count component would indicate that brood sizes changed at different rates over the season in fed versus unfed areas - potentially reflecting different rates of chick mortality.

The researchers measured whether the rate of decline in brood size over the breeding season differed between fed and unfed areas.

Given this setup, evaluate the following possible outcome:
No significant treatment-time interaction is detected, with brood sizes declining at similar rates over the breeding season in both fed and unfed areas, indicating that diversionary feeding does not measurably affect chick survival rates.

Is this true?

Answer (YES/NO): YES